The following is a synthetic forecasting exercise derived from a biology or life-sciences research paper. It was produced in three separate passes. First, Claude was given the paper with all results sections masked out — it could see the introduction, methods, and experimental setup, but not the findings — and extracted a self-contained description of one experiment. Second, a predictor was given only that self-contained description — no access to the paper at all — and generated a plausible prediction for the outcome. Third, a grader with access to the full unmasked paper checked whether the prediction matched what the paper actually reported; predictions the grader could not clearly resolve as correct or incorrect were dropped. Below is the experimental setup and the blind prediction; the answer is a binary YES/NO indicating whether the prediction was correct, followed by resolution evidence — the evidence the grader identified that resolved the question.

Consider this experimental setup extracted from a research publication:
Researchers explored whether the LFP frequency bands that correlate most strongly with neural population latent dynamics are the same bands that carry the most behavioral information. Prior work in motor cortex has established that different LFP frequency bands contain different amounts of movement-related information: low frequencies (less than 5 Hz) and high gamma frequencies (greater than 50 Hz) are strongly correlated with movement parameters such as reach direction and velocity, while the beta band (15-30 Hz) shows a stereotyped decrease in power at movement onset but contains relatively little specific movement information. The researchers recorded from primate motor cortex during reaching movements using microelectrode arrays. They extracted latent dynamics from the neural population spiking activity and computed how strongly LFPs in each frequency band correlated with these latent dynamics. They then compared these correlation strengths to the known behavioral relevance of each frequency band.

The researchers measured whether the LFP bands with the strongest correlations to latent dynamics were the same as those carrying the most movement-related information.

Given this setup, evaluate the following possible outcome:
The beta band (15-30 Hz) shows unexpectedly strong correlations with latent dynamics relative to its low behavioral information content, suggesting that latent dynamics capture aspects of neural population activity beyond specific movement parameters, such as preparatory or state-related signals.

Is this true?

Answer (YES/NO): NO